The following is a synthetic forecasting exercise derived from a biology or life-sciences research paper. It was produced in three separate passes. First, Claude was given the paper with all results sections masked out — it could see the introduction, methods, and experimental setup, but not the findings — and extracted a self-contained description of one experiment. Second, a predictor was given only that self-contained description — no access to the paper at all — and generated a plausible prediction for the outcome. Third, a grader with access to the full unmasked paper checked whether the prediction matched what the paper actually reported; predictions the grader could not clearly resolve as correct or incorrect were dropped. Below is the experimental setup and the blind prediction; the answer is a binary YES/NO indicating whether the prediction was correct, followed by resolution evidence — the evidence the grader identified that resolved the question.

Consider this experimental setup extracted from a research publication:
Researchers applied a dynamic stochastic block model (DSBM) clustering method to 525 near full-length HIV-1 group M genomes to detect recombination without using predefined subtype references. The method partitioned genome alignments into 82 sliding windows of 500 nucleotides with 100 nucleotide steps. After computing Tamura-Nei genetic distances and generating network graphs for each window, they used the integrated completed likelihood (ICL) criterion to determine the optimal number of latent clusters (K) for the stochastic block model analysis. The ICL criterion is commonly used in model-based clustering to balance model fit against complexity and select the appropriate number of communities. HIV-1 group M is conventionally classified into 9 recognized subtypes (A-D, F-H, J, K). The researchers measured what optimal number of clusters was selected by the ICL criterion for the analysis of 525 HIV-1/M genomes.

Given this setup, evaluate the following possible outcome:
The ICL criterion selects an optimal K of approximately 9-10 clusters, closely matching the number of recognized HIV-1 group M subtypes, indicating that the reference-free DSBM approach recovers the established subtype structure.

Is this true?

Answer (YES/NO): NO